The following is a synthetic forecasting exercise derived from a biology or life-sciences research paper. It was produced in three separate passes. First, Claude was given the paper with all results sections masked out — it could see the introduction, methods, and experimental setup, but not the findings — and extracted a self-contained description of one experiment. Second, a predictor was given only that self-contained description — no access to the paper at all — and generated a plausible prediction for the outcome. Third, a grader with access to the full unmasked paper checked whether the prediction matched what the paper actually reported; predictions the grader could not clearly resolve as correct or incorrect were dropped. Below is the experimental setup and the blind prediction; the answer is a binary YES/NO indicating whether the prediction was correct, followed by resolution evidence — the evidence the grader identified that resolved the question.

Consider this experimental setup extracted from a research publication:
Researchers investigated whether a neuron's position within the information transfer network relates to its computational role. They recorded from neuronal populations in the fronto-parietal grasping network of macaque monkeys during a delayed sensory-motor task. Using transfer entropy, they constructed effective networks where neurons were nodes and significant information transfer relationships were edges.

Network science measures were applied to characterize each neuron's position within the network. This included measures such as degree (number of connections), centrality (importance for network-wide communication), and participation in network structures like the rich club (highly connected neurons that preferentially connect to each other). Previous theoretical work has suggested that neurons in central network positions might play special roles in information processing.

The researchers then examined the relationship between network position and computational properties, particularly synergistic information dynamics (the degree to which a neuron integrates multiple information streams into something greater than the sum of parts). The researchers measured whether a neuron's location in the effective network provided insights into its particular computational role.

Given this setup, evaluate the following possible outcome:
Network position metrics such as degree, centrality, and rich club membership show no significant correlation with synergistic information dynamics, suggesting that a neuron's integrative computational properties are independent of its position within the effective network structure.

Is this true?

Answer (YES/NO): NO